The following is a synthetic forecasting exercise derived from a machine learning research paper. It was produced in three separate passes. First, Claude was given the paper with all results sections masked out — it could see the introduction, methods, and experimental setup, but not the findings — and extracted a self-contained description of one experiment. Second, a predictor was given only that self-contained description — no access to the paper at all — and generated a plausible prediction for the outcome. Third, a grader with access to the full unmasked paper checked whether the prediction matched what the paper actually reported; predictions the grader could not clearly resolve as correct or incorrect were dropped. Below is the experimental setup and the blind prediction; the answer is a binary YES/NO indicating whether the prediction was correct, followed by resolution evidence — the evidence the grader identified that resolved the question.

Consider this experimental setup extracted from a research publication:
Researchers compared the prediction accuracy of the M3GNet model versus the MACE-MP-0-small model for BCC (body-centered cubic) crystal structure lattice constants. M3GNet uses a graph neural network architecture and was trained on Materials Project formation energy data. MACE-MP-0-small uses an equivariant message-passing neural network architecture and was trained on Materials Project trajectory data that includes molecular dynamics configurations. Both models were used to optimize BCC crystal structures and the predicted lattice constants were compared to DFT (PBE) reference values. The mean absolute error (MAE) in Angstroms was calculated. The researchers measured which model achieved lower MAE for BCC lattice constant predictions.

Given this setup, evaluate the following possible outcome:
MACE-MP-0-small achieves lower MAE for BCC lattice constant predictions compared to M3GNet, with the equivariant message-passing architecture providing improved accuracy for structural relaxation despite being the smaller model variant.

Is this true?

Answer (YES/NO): NO